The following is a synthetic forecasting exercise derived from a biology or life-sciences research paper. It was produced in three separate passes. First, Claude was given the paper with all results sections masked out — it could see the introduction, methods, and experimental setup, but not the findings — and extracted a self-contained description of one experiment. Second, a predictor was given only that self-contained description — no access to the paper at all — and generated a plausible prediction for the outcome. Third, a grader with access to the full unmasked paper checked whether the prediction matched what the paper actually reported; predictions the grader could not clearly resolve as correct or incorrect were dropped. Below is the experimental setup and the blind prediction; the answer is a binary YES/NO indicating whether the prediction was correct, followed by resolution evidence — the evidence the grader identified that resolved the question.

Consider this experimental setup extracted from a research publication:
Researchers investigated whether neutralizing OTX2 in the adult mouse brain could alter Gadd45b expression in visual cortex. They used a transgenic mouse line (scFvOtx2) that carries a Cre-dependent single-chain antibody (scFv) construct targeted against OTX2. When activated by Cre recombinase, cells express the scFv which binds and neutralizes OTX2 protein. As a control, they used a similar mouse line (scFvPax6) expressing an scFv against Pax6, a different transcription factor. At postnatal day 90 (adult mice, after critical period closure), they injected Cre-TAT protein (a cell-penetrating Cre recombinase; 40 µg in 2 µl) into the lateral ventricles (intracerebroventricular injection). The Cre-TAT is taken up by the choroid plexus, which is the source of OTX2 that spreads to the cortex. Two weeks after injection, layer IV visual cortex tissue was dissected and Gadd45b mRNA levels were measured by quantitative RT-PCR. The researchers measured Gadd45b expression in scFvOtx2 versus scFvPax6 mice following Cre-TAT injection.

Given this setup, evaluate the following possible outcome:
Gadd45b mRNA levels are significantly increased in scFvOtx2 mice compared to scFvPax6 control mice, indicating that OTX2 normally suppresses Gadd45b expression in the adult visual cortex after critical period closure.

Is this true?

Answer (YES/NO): YES